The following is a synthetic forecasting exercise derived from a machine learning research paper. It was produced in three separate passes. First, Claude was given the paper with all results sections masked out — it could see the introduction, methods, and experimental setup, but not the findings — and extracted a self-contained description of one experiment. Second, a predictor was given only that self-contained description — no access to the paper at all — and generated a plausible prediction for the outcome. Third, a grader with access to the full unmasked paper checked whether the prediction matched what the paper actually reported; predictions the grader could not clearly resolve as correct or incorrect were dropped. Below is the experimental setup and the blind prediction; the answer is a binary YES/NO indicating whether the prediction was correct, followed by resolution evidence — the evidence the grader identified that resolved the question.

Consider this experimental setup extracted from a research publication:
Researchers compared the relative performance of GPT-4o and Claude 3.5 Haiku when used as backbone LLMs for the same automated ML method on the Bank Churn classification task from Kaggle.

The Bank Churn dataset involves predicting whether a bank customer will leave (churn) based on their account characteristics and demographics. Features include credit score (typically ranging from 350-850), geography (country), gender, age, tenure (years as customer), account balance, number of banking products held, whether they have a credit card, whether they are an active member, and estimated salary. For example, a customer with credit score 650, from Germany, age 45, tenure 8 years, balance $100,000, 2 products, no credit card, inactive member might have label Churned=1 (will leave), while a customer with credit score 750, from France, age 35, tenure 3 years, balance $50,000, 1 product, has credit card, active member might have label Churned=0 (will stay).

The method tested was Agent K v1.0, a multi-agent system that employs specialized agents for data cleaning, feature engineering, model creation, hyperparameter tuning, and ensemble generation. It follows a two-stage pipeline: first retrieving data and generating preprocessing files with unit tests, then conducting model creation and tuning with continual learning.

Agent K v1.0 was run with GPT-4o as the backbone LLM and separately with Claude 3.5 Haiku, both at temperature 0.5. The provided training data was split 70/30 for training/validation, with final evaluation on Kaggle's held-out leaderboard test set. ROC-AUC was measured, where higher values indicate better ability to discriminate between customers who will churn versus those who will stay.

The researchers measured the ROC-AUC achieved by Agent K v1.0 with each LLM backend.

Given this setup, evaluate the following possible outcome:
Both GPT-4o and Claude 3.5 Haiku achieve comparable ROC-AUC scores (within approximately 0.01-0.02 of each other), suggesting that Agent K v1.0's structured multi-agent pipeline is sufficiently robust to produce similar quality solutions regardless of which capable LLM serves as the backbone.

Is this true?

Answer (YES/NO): YES